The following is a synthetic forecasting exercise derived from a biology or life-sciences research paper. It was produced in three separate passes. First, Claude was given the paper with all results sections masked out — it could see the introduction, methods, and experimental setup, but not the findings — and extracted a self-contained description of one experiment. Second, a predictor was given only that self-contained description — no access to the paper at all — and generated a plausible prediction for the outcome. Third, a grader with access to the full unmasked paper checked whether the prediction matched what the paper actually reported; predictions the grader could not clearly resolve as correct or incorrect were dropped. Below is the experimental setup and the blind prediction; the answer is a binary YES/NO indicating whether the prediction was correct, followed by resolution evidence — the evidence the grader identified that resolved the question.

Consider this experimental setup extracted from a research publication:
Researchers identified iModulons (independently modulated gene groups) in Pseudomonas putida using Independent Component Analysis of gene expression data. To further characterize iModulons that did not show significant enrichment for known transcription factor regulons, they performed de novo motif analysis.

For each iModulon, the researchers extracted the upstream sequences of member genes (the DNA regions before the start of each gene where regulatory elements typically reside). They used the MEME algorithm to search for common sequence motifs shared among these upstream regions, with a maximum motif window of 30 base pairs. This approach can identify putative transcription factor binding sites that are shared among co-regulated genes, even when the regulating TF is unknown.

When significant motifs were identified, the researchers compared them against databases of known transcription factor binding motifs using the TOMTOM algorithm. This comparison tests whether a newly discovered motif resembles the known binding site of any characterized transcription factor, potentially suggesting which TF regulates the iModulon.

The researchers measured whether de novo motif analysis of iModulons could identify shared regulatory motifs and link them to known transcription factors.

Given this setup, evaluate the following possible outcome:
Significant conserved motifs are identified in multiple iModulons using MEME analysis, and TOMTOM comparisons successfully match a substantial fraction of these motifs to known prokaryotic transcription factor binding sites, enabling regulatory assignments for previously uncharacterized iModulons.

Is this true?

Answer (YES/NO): NO